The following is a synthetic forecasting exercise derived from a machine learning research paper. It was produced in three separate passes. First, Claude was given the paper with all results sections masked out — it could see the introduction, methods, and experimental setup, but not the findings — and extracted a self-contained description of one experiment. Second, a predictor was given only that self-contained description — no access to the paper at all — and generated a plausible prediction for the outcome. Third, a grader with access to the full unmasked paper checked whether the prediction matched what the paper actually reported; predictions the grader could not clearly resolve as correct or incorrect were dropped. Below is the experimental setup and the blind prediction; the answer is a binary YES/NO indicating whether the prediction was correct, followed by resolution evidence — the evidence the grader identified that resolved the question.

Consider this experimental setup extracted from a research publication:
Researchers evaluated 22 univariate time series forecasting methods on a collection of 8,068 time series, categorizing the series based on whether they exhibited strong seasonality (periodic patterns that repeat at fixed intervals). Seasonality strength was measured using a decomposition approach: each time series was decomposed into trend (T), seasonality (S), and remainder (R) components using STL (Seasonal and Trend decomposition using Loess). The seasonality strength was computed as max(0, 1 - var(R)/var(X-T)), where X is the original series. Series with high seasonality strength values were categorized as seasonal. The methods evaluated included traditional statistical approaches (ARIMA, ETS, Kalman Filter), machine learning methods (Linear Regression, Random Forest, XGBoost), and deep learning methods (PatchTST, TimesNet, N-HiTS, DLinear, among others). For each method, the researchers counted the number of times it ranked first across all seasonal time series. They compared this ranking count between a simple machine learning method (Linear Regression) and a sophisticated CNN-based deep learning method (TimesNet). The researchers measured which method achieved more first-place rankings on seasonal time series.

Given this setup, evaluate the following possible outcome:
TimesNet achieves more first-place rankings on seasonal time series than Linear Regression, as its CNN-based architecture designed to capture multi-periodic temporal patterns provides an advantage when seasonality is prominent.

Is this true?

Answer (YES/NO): NO